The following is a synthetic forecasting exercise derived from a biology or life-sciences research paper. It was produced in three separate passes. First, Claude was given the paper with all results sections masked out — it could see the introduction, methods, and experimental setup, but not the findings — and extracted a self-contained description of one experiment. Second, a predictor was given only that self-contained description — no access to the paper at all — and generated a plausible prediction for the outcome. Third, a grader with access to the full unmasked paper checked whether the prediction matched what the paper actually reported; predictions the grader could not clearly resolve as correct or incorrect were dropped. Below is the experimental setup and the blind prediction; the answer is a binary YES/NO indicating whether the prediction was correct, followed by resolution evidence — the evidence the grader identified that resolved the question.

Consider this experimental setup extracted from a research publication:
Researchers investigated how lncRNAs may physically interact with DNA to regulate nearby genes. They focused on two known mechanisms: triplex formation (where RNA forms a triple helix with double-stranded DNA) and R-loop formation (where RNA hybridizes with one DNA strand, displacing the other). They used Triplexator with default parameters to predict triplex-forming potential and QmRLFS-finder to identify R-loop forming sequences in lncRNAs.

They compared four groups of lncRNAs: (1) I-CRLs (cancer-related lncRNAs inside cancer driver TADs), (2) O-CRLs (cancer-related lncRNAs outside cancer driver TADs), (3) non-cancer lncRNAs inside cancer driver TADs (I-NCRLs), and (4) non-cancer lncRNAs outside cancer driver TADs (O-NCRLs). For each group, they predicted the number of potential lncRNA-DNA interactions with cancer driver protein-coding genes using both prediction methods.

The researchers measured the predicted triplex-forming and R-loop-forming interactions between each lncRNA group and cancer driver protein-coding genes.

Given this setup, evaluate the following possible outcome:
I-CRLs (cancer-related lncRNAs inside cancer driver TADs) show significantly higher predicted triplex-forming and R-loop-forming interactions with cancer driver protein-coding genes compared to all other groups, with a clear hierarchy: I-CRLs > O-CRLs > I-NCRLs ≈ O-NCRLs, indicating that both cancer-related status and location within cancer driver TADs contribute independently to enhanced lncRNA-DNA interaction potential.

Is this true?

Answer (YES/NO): NO